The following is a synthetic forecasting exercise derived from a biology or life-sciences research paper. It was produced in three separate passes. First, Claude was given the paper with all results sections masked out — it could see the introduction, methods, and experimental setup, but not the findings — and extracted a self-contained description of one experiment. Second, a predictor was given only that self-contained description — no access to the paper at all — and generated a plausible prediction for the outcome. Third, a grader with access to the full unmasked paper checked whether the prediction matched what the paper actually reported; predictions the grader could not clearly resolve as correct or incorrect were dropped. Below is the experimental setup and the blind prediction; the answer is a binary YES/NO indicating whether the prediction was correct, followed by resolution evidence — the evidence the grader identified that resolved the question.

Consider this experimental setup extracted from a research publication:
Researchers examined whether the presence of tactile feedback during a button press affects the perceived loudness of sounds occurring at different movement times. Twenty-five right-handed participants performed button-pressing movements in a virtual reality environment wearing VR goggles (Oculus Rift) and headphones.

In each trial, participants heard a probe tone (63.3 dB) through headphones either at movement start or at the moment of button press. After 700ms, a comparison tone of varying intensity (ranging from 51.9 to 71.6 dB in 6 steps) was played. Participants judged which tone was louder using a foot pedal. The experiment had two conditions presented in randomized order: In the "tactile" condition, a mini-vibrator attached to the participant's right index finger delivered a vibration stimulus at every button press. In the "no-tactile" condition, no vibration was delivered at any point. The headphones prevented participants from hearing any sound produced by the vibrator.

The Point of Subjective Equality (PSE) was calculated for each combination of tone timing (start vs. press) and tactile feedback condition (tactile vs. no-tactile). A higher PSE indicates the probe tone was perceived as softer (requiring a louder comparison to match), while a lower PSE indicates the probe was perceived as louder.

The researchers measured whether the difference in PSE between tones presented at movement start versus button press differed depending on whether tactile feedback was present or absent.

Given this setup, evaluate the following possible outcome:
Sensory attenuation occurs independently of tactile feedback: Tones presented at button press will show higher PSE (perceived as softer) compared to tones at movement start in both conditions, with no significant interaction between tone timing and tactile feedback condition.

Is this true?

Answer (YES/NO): NO